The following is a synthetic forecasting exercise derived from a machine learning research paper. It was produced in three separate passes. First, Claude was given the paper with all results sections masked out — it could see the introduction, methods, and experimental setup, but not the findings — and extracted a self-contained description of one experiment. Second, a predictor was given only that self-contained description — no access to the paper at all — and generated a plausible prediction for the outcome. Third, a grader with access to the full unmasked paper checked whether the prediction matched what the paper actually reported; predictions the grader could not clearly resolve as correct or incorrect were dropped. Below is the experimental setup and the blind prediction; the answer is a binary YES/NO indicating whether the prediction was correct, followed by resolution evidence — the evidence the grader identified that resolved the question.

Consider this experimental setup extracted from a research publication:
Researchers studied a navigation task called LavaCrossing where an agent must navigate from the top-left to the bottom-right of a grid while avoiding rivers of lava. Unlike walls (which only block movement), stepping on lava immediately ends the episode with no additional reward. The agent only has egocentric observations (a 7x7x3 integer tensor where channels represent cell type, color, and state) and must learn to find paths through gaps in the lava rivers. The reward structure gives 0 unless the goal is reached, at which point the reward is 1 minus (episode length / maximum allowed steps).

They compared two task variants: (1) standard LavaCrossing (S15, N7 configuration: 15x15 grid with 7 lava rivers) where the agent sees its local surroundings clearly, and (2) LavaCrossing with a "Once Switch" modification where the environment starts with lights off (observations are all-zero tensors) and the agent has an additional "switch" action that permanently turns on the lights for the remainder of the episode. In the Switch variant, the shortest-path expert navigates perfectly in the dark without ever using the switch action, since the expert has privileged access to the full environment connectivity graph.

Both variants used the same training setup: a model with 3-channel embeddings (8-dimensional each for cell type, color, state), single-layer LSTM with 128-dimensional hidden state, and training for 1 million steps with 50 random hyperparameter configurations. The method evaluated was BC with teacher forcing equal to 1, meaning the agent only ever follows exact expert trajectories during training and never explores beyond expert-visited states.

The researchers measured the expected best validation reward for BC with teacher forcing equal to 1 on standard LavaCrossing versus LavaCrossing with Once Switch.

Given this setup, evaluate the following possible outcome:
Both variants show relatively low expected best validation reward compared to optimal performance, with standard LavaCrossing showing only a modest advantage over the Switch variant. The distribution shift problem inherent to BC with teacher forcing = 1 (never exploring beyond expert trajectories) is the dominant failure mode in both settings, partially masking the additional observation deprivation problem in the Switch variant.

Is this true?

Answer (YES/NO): NO